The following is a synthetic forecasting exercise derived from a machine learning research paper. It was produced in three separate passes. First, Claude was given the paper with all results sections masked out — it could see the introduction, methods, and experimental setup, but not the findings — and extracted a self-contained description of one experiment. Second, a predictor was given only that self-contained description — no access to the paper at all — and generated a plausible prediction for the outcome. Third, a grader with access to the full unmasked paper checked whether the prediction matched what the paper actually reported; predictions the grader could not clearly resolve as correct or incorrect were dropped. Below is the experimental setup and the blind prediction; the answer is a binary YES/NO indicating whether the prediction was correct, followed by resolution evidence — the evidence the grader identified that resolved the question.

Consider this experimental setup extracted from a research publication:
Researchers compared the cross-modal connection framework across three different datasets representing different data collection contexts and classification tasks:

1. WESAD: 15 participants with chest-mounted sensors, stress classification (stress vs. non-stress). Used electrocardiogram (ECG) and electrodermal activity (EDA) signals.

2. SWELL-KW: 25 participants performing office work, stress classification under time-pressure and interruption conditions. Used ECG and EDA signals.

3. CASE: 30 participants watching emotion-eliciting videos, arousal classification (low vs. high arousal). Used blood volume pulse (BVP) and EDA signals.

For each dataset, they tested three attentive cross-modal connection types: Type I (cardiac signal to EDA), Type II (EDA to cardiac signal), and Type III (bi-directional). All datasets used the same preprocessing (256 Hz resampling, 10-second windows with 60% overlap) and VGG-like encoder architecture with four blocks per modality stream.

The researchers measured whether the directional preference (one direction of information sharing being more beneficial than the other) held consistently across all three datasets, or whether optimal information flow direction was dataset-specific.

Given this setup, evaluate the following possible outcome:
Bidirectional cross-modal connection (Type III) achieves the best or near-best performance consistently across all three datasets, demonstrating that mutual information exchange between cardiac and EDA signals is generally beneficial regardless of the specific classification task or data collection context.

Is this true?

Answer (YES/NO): NO